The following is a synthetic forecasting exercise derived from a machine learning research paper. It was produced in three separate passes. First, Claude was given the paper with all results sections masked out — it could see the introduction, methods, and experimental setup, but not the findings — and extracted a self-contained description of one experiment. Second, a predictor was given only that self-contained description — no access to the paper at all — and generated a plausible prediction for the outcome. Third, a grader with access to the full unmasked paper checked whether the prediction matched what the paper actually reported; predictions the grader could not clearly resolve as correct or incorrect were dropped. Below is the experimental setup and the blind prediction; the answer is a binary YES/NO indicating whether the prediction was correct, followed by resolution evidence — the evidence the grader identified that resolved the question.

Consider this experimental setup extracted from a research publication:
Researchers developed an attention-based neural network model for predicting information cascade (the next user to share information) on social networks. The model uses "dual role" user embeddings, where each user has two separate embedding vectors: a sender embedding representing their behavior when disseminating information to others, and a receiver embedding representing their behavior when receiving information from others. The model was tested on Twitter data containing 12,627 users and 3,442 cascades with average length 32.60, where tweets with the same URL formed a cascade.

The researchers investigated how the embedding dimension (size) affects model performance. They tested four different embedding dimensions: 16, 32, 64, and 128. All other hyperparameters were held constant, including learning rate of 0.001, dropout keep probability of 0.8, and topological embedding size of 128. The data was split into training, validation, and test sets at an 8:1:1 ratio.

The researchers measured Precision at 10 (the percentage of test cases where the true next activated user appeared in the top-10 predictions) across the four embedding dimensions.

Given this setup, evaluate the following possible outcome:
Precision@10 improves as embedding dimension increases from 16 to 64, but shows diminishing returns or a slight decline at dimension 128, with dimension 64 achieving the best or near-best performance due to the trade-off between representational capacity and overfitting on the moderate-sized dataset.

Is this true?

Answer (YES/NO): YES